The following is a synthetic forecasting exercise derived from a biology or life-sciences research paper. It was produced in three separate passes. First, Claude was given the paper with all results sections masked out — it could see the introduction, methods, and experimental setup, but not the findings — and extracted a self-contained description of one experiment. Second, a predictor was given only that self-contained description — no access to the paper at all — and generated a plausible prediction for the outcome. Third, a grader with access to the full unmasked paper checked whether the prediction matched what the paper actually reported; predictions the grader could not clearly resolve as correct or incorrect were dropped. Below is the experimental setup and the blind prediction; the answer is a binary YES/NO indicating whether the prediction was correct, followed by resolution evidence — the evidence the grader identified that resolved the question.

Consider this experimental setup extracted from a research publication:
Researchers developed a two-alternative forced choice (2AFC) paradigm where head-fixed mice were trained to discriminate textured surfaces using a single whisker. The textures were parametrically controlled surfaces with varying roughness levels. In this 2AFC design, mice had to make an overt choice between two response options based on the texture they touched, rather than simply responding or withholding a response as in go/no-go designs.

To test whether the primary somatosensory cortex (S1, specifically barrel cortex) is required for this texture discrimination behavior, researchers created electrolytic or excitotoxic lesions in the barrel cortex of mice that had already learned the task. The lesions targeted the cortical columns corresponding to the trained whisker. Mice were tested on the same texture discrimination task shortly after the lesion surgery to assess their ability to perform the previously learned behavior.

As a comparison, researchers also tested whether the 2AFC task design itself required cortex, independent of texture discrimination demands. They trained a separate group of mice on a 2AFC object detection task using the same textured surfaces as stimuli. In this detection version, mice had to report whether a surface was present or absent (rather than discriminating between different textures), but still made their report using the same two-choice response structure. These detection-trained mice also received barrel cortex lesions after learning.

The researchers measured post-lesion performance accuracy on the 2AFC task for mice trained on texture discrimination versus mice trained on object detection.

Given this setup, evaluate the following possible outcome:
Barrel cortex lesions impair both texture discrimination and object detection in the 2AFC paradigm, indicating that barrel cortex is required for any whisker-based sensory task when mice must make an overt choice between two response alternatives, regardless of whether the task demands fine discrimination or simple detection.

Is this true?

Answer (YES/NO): NO